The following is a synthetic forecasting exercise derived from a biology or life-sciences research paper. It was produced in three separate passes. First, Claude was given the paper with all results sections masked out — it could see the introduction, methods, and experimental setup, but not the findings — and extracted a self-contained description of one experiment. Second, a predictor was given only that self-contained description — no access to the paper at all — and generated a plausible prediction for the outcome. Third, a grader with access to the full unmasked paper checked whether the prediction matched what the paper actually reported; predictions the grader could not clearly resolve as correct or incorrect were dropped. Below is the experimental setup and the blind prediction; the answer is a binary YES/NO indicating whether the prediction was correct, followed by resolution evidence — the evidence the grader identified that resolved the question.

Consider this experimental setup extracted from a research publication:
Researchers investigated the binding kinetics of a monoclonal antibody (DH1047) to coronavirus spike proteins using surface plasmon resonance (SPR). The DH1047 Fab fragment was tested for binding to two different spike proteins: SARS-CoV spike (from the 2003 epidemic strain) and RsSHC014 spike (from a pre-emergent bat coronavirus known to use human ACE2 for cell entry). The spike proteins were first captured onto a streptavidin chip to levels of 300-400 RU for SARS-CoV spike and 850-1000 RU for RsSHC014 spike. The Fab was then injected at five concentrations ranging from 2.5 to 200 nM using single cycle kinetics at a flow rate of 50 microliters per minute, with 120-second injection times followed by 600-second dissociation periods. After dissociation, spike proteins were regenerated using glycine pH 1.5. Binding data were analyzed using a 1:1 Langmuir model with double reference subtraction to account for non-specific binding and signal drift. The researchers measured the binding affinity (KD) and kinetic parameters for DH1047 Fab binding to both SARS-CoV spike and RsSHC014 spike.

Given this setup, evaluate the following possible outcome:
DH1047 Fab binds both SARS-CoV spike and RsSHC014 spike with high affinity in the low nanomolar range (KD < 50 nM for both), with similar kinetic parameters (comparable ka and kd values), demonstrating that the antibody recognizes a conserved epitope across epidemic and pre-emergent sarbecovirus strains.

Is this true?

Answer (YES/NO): YES